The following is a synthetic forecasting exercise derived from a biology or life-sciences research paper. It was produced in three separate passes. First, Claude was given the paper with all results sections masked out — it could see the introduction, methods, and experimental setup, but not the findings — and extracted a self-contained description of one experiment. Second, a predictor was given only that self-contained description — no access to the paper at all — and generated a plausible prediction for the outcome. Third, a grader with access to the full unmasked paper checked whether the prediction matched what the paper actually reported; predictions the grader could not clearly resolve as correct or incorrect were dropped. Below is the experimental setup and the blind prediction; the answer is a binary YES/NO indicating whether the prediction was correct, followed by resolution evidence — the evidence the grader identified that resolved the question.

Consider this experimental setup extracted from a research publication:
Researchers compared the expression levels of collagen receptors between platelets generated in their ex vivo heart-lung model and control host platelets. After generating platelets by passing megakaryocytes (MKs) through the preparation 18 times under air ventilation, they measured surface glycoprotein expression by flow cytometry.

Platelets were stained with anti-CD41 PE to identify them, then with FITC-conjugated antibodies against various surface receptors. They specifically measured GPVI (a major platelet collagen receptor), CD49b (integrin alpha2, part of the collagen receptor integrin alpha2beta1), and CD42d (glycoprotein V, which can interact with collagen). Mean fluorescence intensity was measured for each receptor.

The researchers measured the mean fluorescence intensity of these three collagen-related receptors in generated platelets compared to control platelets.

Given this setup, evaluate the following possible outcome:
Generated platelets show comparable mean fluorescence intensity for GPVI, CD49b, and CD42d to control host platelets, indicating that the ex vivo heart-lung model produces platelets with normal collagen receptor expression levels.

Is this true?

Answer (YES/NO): NO